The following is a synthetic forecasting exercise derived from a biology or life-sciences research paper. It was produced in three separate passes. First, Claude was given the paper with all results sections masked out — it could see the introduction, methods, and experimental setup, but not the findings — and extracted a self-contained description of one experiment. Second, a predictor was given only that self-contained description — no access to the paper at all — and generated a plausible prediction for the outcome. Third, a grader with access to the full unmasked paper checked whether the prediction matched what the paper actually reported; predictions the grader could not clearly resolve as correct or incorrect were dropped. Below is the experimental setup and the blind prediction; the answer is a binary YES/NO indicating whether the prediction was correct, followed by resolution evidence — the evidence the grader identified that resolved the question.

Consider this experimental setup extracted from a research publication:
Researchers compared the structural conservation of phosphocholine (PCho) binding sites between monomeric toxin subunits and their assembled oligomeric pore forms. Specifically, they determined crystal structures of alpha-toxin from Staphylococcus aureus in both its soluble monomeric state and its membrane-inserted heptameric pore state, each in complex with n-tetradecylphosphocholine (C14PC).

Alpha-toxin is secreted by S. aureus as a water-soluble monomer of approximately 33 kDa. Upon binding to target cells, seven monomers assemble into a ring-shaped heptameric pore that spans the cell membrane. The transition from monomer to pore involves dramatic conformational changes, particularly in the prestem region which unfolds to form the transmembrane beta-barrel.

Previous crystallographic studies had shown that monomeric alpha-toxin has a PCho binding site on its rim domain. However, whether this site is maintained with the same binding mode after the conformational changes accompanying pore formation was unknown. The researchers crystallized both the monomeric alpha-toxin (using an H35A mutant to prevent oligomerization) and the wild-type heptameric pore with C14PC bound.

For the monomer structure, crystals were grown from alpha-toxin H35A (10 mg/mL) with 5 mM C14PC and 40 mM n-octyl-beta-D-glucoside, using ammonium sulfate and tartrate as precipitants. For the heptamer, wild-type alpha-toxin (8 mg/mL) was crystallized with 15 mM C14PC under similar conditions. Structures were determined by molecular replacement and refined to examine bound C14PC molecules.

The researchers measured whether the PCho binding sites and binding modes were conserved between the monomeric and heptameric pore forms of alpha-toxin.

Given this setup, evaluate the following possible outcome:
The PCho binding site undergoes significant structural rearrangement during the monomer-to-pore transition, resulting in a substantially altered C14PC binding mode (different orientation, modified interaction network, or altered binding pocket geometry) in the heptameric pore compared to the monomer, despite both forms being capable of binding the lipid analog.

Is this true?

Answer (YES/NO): NO